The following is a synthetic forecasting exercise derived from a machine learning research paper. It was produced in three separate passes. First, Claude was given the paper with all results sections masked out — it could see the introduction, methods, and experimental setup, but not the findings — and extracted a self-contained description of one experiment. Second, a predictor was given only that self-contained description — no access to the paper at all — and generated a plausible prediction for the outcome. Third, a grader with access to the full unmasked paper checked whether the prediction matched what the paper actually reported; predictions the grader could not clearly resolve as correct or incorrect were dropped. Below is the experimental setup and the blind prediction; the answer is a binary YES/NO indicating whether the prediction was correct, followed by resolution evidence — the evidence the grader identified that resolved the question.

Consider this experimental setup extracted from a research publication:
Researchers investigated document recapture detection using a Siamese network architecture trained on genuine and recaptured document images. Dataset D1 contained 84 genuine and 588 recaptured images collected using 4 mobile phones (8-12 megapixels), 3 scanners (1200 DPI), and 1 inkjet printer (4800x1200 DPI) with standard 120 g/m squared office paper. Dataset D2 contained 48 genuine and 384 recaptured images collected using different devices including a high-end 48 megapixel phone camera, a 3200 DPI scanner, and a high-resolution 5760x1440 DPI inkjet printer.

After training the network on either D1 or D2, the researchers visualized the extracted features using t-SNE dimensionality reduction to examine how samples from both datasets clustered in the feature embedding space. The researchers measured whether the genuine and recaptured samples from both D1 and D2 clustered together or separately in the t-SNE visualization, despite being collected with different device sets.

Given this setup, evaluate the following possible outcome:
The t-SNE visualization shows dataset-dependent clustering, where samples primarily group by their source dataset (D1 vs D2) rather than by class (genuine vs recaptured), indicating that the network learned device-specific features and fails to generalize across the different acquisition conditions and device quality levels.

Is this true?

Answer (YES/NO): NO